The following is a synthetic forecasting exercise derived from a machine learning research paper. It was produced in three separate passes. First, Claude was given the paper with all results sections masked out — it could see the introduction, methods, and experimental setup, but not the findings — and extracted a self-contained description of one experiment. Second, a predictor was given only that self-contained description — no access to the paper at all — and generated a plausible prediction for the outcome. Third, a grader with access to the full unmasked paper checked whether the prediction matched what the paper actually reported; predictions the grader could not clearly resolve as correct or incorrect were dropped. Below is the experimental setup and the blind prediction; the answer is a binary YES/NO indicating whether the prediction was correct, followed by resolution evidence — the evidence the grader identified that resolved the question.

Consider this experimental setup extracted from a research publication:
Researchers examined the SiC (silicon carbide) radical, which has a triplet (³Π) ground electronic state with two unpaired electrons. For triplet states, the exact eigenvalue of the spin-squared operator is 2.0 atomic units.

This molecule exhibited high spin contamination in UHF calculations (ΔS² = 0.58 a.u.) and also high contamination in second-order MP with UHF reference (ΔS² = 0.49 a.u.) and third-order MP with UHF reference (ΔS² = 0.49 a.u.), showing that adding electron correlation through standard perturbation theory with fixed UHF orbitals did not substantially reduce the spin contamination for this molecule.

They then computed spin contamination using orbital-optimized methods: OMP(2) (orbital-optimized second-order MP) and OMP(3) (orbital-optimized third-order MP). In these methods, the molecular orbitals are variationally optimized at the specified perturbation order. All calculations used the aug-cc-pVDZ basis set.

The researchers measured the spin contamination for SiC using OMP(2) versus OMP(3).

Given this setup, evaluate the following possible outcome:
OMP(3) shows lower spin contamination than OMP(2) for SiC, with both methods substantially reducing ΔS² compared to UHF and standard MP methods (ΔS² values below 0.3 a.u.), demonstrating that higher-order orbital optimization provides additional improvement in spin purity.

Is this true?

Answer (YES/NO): NO